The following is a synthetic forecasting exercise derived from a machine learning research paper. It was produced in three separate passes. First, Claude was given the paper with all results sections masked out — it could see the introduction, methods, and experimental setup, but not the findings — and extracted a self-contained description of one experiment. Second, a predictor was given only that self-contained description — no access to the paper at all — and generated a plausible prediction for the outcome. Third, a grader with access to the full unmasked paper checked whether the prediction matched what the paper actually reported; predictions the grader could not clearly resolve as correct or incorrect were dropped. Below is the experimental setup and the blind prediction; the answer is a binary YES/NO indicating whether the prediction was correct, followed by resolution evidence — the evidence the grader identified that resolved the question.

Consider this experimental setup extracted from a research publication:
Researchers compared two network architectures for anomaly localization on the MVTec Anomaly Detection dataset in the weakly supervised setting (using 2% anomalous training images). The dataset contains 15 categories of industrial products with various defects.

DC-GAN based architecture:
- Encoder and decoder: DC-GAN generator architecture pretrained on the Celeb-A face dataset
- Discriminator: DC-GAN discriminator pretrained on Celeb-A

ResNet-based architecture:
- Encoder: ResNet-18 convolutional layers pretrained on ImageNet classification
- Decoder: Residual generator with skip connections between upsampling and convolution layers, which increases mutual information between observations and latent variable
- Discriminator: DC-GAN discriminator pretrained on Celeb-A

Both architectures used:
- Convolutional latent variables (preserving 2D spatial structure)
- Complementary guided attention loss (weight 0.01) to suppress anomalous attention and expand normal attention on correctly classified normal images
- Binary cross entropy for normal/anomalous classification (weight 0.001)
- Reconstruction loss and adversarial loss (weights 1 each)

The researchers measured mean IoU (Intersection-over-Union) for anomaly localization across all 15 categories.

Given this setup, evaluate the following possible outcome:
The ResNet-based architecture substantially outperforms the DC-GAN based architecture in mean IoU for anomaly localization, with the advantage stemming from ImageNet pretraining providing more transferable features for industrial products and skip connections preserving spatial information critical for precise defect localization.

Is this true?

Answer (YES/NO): YES